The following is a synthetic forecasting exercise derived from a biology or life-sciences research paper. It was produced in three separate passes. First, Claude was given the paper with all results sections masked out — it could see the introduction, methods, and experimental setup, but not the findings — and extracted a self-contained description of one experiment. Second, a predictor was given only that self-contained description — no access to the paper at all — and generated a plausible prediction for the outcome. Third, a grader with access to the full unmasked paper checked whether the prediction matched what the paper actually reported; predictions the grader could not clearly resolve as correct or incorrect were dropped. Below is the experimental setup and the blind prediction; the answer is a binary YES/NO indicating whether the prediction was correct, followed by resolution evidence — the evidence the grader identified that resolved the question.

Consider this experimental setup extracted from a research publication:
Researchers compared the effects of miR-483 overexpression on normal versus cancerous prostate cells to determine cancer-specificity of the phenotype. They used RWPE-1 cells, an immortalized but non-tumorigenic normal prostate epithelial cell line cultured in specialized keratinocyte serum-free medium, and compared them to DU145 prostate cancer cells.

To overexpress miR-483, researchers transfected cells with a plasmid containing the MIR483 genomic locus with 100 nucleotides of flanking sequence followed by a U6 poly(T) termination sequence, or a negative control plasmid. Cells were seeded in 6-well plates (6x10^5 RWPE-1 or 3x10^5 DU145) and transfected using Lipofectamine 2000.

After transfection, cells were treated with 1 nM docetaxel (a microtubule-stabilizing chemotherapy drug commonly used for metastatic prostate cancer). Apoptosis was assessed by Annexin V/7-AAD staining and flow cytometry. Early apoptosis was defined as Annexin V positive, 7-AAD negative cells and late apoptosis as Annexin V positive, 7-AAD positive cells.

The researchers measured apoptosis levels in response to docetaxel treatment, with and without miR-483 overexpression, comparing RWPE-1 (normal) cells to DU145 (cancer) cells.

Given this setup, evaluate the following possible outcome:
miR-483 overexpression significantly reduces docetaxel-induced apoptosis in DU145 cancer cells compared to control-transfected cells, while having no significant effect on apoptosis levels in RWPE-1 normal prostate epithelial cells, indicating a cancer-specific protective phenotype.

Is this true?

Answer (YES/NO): NO